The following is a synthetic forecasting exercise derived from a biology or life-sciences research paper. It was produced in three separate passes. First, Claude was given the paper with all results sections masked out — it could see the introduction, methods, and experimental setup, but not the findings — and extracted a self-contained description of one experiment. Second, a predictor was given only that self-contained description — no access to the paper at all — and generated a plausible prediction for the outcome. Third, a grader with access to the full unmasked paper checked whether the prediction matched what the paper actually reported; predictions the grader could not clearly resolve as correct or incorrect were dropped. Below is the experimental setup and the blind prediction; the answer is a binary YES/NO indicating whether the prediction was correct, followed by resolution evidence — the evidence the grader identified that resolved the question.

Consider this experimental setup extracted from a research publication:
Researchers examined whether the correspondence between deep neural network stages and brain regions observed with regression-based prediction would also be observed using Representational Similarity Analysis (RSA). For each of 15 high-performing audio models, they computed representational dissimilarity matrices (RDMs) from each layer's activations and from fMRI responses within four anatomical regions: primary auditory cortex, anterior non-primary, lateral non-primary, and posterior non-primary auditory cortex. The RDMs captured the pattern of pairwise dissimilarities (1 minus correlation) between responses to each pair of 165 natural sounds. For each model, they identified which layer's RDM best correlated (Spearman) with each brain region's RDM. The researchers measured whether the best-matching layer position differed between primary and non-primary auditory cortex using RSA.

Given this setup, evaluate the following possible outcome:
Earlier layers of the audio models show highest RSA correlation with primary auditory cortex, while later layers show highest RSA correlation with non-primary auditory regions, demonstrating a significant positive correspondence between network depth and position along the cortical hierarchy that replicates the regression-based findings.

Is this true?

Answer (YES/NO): YES